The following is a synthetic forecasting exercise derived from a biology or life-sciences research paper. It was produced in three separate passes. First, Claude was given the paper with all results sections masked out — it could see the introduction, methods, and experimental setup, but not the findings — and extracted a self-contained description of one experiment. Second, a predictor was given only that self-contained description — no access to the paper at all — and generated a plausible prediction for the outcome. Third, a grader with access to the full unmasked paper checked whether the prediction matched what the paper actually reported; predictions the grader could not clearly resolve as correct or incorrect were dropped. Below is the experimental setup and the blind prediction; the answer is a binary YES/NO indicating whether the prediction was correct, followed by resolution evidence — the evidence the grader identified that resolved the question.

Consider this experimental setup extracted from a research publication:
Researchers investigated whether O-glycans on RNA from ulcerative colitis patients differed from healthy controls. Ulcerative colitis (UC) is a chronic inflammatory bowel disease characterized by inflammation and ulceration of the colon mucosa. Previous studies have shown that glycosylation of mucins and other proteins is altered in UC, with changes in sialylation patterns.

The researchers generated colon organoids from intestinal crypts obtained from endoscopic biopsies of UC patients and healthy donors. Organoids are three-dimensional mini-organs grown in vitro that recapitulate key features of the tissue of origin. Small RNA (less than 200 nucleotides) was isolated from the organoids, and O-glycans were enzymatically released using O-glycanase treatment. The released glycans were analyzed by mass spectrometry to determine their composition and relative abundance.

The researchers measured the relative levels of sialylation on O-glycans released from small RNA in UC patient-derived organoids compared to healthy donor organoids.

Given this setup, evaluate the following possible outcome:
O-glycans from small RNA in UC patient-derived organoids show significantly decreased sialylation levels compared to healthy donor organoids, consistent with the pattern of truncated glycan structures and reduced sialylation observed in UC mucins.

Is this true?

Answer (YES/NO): NO